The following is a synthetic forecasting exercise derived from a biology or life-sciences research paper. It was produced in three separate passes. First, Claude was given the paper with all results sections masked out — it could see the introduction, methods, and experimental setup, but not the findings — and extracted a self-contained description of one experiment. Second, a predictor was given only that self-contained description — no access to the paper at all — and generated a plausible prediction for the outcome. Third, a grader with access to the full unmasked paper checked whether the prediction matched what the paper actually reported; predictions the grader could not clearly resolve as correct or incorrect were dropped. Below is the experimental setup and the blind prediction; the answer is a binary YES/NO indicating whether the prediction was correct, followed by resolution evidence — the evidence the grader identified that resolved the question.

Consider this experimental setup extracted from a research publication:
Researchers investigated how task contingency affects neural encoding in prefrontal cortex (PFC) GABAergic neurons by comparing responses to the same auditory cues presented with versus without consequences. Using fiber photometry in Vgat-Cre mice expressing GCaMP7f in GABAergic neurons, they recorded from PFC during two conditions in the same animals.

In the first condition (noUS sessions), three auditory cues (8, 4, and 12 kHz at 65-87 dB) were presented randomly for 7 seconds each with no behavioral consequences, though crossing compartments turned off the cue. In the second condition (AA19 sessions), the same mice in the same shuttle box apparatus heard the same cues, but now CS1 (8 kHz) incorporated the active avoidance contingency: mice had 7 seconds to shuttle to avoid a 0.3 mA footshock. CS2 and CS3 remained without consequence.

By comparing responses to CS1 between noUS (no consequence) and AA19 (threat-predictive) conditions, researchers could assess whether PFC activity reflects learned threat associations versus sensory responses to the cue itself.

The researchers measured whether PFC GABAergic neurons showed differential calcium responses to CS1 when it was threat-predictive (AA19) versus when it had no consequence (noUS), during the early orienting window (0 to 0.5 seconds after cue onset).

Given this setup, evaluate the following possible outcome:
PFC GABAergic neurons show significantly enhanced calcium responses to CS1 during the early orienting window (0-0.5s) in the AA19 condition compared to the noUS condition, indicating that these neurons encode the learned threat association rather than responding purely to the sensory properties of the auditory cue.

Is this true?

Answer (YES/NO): NO